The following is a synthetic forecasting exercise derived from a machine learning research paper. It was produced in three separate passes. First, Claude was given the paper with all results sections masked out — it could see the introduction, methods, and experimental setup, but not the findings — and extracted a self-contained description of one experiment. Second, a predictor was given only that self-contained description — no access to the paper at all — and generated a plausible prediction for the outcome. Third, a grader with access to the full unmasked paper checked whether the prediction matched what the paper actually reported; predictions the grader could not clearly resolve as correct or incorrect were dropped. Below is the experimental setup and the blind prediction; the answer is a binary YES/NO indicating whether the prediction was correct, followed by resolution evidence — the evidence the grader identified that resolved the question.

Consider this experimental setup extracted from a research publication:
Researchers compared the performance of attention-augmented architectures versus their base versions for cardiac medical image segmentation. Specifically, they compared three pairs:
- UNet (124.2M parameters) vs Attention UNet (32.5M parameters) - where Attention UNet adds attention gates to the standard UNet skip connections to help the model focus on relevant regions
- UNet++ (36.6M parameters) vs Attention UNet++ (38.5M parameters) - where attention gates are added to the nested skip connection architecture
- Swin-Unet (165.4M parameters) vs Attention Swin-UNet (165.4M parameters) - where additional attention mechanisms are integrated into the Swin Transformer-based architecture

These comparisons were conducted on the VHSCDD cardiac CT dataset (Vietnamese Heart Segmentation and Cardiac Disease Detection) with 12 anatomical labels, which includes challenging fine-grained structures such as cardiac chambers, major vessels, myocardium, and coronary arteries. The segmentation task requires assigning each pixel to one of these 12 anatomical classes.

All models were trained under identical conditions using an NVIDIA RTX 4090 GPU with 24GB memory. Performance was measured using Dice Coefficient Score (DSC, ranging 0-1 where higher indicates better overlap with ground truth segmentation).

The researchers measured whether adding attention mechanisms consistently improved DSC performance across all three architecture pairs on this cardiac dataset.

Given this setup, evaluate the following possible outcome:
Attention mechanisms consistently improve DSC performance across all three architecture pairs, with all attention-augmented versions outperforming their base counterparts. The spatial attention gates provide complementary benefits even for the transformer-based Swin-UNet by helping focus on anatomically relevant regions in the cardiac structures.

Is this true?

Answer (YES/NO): NO